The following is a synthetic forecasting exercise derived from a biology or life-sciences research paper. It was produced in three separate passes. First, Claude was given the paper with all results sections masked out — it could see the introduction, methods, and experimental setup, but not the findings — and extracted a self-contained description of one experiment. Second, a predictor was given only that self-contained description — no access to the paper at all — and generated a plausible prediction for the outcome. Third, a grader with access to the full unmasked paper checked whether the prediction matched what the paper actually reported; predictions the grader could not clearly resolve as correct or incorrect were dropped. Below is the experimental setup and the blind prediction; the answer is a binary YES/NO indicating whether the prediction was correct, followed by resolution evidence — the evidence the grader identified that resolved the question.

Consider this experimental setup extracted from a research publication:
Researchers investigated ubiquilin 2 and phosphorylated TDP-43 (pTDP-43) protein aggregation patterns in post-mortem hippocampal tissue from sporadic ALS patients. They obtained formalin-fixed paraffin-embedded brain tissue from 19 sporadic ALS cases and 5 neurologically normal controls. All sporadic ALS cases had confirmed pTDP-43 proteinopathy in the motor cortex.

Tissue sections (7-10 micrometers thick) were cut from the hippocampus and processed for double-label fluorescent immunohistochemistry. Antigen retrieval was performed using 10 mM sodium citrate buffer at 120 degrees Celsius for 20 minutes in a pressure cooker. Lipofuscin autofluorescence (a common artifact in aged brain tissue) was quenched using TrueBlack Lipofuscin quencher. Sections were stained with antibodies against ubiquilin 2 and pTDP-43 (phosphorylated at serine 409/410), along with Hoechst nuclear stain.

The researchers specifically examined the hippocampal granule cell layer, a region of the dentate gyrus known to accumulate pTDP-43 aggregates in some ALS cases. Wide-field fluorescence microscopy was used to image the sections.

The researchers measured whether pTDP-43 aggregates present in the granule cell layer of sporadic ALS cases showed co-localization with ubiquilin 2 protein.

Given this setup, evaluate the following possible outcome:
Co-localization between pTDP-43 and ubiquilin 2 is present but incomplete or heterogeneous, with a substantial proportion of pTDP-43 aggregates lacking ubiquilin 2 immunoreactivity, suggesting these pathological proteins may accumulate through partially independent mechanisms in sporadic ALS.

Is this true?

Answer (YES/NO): NO